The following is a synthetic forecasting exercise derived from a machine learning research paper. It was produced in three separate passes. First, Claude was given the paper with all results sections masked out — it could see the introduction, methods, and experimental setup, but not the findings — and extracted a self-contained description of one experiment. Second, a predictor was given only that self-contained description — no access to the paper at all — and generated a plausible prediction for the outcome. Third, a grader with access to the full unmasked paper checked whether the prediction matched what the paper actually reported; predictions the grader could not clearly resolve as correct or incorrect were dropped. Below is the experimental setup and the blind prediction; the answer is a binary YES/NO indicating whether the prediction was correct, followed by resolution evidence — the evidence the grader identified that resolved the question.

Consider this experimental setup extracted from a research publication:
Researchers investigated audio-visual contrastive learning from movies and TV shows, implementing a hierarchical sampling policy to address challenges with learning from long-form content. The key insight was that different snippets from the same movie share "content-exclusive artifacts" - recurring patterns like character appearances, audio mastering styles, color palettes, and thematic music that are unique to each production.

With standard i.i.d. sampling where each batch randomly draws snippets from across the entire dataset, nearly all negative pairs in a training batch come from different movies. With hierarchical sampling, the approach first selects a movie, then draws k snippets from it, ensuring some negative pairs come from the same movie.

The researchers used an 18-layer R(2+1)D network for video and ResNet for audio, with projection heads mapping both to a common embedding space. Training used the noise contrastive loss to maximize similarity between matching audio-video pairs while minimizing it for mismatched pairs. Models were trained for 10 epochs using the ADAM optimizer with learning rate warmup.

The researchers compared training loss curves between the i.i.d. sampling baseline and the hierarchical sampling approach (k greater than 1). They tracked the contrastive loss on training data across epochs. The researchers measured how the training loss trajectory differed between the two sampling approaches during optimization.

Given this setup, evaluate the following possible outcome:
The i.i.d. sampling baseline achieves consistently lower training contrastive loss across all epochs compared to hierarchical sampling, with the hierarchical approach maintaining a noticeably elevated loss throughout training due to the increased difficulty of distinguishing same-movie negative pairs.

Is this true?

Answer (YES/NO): YES